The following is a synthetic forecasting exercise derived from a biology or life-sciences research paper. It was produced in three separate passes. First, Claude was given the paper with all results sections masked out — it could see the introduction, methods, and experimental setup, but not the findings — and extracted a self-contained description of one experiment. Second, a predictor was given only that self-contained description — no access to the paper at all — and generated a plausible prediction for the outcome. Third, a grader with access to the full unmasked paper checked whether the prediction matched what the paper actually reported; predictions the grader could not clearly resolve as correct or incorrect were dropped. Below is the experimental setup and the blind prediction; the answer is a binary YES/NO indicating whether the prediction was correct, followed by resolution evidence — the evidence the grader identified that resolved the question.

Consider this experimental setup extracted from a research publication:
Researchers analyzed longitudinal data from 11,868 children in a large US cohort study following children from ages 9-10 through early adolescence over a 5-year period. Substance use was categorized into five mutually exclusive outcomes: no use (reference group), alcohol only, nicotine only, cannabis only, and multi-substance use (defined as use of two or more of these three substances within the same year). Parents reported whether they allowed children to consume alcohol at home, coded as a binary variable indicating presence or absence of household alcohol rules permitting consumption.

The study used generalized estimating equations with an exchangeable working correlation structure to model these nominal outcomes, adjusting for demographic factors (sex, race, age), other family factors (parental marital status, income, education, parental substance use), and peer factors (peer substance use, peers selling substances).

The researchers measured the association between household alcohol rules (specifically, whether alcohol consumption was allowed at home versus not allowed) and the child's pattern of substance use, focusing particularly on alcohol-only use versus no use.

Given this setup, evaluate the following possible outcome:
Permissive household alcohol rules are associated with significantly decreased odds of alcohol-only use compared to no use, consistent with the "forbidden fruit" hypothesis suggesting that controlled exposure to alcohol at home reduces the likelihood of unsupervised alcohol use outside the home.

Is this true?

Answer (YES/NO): NO